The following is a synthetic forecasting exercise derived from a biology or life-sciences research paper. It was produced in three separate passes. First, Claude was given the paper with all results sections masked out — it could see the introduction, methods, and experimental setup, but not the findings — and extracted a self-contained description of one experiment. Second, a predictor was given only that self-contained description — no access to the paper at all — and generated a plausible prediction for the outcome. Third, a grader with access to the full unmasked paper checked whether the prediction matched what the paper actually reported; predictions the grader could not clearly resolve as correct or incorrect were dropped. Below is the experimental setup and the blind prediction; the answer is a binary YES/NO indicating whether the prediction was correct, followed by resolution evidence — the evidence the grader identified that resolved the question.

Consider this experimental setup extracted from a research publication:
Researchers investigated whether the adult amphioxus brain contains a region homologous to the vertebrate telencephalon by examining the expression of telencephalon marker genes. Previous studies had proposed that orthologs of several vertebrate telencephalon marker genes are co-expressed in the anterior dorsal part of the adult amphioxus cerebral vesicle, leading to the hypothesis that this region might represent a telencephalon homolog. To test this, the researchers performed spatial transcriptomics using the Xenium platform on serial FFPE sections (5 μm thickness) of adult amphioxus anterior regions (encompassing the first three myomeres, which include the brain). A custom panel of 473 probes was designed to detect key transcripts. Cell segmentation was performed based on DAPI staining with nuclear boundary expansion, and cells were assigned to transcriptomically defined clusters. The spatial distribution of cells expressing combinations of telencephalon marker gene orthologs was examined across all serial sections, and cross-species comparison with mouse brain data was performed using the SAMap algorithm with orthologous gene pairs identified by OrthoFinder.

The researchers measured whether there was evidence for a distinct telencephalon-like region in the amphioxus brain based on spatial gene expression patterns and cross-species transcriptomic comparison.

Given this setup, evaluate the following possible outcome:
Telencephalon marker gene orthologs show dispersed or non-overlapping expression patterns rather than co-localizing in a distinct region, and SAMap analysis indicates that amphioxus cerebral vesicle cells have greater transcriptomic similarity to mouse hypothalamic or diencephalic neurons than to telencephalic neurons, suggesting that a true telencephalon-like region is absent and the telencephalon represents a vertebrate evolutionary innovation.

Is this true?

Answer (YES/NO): YES